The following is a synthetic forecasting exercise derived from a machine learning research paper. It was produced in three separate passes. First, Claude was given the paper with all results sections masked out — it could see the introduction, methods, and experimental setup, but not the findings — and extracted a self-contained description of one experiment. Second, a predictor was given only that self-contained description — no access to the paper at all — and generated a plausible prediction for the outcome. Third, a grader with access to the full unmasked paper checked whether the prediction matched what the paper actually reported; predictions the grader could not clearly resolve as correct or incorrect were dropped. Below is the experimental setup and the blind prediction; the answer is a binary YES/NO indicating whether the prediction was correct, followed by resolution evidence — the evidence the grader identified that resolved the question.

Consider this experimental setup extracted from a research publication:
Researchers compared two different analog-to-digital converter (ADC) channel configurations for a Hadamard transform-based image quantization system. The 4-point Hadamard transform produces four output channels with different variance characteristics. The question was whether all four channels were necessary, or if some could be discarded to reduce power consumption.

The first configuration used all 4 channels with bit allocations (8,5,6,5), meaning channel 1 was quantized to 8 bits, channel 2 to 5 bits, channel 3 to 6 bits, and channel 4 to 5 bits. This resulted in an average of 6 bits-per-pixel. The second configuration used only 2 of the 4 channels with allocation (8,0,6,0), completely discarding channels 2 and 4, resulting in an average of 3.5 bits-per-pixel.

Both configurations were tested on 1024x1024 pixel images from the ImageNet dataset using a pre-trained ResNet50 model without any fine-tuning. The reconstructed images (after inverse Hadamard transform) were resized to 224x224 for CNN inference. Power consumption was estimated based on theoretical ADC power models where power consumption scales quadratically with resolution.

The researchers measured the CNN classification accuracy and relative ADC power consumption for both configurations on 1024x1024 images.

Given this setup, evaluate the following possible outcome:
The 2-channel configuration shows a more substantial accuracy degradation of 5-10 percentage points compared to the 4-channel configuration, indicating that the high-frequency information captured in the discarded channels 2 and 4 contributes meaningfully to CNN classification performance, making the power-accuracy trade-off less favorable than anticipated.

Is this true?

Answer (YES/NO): NO